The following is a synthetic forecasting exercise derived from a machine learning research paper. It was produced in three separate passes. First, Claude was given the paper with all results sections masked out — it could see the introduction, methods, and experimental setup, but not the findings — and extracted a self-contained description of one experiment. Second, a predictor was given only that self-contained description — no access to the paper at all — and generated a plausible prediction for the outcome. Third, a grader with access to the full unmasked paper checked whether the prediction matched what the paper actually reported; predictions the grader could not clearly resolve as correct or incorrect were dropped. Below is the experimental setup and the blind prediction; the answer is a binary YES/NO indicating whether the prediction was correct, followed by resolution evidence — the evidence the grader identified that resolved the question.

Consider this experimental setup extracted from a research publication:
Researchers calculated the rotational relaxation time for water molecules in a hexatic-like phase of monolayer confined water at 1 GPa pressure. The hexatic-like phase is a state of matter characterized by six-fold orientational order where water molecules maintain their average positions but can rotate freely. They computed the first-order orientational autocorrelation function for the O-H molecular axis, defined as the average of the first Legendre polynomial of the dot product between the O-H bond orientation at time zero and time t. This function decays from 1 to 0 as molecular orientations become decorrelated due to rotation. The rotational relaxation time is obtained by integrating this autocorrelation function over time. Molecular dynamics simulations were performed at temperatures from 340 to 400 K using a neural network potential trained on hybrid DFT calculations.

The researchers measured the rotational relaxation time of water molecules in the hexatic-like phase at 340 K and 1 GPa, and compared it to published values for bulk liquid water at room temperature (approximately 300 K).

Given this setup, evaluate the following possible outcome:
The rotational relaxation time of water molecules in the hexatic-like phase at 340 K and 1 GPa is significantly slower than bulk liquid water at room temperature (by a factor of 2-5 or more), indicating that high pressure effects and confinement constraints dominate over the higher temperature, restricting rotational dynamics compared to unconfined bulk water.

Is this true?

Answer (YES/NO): NO